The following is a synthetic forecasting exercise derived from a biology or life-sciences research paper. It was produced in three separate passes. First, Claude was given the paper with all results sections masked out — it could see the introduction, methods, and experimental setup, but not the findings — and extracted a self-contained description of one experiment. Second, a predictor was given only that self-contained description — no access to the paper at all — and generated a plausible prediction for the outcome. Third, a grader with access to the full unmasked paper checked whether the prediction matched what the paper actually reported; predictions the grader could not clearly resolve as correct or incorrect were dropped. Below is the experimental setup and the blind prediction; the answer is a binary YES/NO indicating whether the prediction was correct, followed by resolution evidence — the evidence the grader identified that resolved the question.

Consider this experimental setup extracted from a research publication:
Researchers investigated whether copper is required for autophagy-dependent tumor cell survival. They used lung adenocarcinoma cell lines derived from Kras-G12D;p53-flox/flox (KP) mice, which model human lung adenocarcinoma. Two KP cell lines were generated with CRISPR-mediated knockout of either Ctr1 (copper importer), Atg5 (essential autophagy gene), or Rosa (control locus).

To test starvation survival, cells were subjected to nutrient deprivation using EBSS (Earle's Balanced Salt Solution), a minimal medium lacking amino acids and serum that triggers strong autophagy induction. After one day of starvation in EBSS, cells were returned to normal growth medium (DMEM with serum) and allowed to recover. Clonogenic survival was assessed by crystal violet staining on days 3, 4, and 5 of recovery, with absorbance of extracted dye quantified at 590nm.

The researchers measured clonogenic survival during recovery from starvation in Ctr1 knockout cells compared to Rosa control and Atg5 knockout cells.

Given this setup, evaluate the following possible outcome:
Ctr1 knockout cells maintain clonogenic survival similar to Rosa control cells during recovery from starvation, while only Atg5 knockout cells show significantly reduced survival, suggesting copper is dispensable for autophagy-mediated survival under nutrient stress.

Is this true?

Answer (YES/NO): NO